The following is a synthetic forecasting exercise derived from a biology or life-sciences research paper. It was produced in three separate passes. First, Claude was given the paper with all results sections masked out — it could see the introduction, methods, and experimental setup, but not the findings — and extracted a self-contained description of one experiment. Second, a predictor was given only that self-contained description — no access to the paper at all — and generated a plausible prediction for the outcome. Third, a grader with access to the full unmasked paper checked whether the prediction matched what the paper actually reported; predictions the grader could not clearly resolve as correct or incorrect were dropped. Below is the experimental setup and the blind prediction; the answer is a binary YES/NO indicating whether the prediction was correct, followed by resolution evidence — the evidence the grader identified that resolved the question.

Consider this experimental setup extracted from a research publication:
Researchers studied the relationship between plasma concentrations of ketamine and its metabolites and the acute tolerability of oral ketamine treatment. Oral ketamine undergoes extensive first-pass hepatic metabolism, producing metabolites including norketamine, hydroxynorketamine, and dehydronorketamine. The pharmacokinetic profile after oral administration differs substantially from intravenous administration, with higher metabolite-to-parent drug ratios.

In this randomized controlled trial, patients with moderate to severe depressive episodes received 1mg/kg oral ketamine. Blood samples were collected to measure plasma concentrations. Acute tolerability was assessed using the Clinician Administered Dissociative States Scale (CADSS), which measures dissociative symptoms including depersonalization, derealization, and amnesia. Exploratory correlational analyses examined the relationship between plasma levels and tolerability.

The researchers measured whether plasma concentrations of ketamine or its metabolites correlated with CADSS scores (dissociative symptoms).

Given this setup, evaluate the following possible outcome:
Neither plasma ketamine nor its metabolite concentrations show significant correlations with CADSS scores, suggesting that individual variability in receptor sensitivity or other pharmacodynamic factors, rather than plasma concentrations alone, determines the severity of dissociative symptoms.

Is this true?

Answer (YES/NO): NO